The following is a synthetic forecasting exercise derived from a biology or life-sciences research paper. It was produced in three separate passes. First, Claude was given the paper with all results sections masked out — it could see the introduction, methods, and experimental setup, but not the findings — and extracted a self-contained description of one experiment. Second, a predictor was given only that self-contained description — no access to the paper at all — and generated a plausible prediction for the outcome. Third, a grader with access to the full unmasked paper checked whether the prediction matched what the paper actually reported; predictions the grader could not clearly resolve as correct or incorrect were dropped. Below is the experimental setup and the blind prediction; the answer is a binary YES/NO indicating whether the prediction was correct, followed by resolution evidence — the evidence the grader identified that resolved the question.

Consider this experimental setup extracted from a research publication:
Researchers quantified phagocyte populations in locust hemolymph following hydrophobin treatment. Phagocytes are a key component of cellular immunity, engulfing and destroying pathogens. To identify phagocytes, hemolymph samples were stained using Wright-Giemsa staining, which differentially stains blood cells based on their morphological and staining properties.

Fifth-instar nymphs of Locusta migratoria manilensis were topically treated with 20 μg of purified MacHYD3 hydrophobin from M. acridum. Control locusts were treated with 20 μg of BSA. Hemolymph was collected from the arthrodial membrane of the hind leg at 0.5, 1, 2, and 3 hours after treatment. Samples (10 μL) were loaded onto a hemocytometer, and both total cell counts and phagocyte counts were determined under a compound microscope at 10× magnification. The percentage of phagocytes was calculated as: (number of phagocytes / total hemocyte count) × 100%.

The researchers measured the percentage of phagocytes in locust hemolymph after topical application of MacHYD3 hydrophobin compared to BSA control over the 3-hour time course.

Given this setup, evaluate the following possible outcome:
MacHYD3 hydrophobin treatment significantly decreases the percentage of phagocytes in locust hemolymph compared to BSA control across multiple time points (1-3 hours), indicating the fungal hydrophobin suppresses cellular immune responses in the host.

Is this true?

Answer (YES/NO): NO